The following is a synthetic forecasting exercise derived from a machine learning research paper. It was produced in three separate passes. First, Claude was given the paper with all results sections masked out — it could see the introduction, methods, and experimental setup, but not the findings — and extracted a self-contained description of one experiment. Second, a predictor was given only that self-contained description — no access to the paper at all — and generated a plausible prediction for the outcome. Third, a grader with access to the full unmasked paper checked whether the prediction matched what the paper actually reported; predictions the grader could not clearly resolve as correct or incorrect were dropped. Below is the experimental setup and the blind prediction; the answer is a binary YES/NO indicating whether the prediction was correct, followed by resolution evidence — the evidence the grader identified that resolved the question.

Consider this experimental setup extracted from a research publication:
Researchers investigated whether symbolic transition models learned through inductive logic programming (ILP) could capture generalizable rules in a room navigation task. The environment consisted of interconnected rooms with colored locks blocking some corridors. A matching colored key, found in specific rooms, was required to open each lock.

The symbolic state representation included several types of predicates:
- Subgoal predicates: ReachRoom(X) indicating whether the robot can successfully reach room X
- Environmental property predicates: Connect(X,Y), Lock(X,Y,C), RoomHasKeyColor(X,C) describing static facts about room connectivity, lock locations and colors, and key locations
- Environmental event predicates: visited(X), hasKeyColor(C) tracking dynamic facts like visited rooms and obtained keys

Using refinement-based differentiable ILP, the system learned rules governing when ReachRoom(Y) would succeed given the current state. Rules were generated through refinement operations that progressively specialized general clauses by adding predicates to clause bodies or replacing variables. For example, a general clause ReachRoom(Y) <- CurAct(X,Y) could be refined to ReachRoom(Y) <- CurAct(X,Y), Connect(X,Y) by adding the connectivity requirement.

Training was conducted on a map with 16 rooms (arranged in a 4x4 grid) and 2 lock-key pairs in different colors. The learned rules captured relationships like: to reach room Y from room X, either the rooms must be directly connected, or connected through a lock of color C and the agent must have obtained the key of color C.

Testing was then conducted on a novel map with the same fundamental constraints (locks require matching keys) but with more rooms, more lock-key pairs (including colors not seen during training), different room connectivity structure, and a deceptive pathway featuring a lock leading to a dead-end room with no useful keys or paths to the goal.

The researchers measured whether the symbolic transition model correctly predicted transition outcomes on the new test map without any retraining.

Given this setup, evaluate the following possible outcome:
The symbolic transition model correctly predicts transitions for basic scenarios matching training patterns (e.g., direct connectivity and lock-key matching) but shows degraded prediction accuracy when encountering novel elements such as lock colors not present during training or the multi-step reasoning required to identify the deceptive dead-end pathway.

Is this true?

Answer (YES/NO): NO